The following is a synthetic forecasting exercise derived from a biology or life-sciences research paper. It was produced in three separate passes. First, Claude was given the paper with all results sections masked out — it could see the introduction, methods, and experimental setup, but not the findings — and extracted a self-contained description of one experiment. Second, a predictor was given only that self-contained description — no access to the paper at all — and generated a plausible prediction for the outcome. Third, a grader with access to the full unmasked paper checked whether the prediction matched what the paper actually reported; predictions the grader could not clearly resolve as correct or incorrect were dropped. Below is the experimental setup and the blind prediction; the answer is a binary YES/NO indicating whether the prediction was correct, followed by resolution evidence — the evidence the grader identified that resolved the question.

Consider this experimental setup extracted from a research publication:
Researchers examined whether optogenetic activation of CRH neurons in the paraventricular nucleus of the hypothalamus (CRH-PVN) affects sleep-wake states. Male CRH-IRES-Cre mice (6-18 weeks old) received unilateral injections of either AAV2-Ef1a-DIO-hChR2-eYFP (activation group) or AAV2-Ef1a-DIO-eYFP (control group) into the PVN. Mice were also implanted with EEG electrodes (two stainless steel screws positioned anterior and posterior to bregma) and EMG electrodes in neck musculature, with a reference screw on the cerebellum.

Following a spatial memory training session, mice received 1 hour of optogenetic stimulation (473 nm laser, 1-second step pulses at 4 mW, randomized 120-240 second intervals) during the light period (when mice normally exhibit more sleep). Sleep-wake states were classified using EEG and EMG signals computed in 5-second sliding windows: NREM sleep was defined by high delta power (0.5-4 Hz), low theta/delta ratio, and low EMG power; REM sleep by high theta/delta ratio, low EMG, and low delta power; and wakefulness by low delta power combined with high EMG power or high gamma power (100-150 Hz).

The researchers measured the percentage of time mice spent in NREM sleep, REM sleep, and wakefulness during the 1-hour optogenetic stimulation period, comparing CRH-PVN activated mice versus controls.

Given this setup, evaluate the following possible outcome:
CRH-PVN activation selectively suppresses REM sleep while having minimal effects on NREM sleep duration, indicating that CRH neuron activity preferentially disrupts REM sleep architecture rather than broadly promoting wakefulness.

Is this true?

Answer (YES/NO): NO